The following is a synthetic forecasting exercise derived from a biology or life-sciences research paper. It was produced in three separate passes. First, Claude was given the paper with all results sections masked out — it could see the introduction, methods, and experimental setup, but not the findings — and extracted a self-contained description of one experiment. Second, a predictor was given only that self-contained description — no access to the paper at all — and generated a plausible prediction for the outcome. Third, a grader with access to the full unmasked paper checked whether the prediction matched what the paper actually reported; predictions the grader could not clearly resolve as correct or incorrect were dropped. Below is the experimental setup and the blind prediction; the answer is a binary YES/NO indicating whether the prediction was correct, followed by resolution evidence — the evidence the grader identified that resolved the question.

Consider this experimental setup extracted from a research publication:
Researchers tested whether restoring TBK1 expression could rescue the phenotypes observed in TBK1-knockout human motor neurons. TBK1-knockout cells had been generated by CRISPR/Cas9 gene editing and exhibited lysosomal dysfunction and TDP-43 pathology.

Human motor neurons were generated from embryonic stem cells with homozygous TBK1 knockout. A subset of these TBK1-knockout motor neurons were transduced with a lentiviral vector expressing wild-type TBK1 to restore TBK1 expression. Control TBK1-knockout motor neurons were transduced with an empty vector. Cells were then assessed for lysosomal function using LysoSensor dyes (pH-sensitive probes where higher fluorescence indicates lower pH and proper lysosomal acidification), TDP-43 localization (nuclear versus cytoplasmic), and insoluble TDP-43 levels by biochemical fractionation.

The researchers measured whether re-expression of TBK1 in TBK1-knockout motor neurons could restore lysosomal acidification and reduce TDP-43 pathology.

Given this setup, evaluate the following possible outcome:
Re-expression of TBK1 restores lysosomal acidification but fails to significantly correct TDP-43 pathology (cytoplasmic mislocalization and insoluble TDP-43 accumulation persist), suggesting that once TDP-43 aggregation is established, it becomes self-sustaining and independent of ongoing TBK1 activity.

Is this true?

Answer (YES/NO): NO